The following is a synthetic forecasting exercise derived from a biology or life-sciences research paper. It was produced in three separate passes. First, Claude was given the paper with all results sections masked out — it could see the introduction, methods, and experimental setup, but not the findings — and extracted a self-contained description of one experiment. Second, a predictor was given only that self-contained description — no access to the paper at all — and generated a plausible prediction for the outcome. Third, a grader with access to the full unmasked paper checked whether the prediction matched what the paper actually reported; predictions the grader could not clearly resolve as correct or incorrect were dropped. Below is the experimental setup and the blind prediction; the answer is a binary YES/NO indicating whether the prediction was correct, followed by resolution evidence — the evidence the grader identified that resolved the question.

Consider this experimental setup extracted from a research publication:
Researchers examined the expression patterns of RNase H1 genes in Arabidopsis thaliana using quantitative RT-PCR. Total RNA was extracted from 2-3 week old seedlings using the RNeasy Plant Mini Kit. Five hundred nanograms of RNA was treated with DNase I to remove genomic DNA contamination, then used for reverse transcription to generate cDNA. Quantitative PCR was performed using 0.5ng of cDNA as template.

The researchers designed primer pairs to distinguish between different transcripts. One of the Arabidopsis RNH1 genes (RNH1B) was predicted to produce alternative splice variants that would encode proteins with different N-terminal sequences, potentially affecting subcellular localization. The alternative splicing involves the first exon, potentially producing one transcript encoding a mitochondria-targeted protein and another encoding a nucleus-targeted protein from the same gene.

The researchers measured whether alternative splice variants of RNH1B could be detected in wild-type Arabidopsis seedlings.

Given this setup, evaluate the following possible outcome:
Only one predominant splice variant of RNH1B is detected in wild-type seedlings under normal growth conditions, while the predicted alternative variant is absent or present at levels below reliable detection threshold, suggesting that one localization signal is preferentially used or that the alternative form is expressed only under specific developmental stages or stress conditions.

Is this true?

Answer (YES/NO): NO